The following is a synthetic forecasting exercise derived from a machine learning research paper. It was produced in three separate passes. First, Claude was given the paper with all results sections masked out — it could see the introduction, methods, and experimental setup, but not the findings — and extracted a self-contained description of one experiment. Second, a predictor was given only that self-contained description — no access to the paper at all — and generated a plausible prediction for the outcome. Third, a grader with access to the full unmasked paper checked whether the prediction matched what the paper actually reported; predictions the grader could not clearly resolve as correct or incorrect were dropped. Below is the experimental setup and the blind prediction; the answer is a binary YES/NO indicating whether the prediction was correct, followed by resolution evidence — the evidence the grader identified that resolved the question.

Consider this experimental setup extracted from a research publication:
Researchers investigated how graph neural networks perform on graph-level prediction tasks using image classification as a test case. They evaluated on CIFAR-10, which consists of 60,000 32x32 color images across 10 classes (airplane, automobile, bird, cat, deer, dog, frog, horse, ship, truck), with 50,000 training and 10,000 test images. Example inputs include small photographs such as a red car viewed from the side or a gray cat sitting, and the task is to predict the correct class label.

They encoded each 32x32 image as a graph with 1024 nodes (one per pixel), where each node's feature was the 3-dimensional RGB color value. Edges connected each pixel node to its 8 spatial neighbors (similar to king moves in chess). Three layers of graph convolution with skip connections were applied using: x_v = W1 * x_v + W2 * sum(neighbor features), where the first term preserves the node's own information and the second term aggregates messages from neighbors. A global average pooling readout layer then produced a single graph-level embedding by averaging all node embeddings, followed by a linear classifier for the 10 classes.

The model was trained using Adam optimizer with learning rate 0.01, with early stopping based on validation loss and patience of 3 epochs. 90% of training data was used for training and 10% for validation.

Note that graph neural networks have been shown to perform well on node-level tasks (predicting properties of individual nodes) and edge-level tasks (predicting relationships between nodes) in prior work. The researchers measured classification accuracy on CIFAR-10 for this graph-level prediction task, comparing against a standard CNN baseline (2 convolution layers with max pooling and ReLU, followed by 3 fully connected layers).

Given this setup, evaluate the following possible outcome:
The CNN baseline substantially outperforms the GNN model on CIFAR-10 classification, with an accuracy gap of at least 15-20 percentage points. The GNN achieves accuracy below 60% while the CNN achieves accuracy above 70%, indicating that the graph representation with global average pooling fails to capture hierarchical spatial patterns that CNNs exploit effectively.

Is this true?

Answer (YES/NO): NO